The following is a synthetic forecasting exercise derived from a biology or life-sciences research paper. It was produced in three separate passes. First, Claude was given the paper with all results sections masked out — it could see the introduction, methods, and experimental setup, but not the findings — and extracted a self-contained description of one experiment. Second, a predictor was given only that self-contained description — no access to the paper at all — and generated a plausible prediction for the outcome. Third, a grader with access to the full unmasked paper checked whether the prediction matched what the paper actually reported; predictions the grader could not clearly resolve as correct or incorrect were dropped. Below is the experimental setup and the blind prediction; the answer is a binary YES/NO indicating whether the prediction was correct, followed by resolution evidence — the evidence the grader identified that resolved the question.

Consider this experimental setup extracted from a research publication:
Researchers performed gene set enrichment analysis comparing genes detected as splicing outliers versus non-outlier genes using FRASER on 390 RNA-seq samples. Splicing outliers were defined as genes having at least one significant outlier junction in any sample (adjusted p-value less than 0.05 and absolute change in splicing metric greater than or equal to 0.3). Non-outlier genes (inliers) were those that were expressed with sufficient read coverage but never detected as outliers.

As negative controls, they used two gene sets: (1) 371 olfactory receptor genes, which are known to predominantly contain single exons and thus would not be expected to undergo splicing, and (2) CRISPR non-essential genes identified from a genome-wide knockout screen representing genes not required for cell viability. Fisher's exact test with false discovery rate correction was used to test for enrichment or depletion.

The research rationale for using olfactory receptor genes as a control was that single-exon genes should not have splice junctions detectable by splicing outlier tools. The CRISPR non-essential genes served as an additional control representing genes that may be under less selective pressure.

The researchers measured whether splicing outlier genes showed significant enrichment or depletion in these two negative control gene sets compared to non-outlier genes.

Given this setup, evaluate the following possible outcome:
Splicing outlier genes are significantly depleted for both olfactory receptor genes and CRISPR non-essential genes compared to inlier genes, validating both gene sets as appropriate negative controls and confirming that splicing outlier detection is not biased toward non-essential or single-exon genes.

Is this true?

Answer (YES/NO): YES